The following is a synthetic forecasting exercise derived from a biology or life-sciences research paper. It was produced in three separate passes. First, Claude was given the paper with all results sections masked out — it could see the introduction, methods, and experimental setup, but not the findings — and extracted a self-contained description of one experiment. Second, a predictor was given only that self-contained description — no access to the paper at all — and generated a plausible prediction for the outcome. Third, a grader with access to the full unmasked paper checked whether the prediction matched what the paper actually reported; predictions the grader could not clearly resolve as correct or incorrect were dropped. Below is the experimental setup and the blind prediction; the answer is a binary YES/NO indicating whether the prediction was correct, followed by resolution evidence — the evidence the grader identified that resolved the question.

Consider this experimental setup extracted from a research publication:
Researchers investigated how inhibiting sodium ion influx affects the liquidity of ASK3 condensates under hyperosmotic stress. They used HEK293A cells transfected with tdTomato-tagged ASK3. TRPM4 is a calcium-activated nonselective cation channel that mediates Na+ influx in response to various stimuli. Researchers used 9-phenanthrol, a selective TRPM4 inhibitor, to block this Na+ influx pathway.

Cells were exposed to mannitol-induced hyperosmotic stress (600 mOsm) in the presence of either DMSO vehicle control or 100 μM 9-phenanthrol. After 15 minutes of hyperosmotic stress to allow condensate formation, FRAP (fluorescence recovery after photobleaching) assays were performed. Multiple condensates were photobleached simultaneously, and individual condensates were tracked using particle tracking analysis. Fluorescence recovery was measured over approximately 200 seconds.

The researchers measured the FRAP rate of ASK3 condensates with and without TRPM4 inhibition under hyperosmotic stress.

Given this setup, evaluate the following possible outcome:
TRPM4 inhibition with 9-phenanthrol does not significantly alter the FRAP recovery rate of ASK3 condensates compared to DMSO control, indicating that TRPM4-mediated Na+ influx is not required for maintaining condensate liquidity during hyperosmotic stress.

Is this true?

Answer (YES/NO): NO